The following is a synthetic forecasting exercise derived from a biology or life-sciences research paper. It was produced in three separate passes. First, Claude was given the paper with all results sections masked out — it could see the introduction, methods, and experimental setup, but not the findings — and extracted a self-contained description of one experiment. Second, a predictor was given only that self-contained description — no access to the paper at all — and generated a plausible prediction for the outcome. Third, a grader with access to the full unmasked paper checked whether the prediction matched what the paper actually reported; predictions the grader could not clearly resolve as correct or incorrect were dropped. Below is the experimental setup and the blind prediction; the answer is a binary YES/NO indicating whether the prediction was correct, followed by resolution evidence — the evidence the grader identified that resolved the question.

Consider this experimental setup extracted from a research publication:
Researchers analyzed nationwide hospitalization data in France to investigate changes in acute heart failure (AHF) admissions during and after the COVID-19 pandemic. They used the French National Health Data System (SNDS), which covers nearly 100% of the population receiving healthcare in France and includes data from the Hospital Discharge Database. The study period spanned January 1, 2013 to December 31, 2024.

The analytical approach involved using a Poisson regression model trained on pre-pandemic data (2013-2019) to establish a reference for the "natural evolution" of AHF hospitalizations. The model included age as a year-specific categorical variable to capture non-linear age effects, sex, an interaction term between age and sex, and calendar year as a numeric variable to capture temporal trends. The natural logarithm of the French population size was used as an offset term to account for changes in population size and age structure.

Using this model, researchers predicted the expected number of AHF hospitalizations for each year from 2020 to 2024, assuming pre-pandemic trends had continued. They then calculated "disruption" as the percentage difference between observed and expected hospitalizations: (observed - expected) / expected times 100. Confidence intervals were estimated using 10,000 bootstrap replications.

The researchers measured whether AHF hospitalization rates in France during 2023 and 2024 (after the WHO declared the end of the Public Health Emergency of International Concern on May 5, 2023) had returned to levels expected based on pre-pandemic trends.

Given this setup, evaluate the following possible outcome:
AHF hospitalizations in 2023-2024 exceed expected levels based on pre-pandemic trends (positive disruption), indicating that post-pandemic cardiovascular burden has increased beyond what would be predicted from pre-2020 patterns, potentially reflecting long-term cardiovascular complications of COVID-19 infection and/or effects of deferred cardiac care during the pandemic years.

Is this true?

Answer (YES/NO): NO